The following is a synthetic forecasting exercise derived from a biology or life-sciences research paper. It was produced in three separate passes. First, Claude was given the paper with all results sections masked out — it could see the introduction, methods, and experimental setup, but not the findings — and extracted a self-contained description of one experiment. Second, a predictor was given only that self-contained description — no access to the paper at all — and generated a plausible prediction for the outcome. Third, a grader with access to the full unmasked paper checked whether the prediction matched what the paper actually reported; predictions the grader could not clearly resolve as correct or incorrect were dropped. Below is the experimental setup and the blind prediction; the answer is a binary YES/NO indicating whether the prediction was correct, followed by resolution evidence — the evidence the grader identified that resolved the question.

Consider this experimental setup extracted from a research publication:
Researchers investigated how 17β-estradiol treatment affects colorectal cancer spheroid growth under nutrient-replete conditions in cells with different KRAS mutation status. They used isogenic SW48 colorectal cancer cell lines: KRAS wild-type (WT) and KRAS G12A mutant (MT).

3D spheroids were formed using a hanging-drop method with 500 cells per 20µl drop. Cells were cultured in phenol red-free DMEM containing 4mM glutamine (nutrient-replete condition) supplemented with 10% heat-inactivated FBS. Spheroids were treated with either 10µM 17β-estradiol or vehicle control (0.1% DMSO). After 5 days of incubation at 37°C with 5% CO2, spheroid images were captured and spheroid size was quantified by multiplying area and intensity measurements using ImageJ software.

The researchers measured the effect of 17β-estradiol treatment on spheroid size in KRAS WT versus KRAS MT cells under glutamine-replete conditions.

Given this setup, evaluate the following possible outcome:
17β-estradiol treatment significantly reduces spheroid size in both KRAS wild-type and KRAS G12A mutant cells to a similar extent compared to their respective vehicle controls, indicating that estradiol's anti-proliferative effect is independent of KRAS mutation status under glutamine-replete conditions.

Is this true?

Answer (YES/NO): NO